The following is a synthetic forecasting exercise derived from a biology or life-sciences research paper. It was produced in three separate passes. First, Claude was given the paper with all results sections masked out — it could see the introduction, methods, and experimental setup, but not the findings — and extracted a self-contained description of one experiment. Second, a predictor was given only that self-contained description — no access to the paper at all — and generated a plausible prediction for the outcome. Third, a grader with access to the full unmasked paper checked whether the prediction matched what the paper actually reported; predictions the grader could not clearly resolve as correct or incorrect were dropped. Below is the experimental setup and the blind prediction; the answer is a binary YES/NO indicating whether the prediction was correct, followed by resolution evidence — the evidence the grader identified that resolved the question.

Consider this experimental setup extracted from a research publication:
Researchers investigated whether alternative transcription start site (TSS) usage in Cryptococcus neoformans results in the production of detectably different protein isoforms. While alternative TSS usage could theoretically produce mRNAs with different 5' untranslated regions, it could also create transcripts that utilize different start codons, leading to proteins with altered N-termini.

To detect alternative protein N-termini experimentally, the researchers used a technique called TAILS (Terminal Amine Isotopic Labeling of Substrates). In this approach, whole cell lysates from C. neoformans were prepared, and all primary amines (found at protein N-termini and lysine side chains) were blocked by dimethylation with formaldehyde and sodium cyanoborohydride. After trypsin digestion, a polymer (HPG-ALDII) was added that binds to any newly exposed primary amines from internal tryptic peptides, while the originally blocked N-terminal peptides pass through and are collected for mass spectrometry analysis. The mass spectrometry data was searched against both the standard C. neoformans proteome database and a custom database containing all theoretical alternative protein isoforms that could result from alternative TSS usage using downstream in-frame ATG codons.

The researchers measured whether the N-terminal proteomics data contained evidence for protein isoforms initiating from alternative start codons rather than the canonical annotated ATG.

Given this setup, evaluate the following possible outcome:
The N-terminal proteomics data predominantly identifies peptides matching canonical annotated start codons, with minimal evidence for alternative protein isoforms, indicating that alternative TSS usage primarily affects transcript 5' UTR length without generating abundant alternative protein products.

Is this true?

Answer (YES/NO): NO